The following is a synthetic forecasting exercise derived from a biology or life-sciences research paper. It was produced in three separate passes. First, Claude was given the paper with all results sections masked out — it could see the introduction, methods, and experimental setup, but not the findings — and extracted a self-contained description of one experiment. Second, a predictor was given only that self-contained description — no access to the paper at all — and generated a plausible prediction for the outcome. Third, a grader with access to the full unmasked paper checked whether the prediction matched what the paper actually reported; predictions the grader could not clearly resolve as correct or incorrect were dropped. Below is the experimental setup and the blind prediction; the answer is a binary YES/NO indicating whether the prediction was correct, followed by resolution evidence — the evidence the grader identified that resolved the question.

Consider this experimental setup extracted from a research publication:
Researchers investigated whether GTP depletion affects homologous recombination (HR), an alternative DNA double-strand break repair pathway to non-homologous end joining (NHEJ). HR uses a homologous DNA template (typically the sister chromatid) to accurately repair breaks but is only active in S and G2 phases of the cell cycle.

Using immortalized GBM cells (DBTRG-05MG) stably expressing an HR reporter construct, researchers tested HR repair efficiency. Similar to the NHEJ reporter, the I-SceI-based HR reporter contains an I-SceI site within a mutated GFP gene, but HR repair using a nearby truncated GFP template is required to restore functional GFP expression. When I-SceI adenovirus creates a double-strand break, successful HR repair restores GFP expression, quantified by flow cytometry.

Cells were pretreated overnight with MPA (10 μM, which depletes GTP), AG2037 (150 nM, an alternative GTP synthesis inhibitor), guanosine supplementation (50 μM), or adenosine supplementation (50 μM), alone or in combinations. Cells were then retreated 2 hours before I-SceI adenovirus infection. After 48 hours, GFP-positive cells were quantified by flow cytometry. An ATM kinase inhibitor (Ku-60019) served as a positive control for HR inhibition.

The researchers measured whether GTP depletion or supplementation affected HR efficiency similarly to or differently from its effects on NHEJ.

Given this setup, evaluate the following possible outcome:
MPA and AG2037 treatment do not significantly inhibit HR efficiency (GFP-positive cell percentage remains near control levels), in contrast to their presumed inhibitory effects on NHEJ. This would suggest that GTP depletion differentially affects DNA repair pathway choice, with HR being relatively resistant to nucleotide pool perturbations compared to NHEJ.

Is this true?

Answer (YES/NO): YES